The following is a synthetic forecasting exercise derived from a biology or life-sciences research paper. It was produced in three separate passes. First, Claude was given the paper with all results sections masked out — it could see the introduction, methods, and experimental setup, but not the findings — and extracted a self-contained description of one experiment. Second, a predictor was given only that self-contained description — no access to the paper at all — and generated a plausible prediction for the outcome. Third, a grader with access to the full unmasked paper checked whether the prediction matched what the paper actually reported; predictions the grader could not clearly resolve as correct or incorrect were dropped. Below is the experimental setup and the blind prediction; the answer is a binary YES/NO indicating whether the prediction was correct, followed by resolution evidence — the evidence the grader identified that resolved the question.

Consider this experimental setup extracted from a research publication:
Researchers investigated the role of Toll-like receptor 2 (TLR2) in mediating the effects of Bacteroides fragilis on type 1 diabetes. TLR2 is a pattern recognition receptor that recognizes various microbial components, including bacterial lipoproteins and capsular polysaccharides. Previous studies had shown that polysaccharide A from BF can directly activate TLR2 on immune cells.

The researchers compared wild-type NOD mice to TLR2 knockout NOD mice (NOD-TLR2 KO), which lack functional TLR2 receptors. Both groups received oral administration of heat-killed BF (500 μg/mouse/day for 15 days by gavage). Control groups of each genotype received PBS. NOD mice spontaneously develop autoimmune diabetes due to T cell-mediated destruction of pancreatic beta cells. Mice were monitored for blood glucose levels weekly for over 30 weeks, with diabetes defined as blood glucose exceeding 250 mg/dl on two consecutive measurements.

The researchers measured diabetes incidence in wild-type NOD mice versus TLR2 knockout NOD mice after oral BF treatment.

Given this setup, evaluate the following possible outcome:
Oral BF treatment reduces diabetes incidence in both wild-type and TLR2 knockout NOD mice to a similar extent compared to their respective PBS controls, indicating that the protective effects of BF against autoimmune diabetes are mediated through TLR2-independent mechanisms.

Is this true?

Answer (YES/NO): NO